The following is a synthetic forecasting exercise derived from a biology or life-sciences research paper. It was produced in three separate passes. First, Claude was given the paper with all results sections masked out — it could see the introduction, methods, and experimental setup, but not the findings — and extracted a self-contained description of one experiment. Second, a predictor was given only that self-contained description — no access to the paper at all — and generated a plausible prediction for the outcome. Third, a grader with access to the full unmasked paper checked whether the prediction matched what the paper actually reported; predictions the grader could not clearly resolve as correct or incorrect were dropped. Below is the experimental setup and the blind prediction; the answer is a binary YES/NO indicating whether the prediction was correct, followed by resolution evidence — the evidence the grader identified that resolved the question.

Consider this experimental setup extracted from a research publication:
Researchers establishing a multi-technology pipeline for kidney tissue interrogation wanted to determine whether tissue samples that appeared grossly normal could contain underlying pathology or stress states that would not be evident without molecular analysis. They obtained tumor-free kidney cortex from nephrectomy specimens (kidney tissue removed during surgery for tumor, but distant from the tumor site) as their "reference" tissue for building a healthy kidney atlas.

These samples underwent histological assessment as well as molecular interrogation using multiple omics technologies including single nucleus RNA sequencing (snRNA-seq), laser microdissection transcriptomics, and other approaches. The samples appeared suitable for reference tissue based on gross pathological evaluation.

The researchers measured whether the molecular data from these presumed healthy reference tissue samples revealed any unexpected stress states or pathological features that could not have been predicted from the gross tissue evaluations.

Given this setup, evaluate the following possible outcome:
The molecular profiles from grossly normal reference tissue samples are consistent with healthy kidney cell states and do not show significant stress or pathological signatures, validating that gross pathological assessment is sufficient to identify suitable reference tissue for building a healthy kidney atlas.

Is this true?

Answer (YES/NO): NO